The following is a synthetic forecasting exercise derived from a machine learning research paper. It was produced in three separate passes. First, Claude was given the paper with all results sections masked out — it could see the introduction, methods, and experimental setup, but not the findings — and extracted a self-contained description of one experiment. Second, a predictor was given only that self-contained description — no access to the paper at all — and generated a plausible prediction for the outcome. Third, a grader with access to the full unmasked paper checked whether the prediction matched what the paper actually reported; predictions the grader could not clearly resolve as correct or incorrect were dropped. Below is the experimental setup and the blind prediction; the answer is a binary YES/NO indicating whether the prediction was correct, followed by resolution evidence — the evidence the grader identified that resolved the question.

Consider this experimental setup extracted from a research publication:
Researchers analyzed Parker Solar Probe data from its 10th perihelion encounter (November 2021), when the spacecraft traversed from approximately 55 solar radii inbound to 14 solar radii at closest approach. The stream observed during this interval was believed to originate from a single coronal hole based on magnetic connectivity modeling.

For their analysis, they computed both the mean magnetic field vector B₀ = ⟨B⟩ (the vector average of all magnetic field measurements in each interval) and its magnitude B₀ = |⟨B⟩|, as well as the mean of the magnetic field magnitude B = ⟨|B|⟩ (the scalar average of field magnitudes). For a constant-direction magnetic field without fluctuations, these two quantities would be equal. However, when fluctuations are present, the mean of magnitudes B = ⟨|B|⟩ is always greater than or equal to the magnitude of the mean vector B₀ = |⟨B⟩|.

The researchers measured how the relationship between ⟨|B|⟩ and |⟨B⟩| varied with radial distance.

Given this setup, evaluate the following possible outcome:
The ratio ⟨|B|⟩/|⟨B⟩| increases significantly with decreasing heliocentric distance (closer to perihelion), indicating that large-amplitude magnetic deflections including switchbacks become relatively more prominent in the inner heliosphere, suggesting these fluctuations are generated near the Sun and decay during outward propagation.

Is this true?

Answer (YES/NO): NO